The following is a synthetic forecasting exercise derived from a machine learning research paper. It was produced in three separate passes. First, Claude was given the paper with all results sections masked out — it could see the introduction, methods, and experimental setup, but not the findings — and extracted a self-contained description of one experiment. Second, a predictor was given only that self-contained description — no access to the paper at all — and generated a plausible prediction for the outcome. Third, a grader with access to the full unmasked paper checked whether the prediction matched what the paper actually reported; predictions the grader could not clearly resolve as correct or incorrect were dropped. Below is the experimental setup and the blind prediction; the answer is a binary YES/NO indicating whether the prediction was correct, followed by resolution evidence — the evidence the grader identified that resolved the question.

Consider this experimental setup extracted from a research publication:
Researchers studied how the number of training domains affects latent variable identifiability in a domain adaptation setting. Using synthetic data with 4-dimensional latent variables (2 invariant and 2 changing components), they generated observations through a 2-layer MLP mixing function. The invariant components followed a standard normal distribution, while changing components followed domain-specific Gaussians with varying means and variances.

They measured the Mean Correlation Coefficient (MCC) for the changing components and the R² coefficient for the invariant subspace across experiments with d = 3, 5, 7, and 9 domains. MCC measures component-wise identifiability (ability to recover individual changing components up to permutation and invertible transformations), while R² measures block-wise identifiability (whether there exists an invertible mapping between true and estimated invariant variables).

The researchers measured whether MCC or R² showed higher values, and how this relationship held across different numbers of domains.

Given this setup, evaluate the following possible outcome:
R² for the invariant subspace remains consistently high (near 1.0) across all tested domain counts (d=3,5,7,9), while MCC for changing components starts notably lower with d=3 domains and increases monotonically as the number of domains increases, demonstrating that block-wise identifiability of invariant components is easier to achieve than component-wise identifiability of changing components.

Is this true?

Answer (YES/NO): NO